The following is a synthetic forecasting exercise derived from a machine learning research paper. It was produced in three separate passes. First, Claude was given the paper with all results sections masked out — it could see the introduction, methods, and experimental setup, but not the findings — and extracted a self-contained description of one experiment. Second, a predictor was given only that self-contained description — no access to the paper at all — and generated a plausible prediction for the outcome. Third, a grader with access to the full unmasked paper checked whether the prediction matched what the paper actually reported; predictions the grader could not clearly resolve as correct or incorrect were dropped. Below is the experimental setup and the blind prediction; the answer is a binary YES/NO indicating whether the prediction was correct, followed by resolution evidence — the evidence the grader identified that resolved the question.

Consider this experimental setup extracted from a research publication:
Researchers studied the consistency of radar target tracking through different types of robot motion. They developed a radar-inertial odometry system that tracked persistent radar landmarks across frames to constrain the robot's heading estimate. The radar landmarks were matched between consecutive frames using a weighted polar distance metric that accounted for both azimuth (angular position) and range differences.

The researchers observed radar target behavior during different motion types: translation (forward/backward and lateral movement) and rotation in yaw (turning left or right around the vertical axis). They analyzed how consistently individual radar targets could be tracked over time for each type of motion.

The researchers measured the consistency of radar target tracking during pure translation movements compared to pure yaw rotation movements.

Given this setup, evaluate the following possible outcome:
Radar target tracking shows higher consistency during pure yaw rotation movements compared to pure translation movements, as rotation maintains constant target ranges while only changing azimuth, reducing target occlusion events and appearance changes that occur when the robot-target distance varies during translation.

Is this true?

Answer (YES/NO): YES